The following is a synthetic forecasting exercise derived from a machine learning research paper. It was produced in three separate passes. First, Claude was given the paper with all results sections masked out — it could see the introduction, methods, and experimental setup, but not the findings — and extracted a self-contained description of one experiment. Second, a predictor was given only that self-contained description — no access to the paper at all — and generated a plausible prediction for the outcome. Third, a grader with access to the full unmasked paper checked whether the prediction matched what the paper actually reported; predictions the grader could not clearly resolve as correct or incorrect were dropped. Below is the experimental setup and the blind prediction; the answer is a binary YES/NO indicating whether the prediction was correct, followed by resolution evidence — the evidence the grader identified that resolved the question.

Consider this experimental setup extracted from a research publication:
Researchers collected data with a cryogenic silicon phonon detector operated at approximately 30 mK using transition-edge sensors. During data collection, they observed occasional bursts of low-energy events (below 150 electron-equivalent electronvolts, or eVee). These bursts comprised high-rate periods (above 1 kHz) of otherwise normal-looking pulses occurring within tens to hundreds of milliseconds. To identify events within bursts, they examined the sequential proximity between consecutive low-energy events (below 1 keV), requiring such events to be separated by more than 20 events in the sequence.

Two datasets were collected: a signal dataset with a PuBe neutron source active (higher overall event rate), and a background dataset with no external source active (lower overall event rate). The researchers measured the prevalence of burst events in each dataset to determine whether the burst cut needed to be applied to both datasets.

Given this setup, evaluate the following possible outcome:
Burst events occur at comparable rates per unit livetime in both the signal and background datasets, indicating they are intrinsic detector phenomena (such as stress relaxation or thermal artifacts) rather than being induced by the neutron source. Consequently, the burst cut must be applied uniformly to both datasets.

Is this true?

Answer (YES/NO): NO